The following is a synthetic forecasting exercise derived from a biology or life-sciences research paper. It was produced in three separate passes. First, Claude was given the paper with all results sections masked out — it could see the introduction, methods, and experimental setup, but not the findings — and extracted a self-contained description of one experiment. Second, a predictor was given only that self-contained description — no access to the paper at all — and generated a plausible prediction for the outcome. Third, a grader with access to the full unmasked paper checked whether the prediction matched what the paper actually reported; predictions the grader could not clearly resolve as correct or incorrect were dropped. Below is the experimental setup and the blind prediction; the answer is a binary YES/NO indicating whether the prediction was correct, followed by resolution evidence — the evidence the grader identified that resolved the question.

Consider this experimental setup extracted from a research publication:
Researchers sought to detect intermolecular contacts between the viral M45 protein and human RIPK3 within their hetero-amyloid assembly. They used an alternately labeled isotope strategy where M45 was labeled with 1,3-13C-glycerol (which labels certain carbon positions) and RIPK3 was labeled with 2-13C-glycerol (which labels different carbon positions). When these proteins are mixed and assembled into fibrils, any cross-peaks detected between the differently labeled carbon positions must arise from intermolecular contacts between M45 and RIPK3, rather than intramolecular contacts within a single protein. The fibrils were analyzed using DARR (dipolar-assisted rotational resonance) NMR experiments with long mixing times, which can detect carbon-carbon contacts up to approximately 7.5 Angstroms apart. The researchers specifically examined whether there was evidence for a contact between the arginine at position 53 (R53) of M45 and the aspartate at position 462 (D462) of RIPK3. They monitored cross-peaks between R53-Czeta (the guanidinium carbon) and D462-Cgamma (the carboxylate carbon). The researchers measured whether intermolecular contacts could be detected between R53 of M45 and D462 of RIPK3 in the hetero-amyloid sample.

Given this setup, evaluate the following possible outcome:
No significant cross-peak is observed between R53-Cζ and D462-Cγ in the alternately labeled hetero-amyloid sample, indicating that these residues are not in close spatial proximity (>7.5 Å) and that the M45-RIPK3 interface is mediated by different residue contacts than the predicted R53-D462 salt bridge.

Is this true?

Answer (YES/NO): NO